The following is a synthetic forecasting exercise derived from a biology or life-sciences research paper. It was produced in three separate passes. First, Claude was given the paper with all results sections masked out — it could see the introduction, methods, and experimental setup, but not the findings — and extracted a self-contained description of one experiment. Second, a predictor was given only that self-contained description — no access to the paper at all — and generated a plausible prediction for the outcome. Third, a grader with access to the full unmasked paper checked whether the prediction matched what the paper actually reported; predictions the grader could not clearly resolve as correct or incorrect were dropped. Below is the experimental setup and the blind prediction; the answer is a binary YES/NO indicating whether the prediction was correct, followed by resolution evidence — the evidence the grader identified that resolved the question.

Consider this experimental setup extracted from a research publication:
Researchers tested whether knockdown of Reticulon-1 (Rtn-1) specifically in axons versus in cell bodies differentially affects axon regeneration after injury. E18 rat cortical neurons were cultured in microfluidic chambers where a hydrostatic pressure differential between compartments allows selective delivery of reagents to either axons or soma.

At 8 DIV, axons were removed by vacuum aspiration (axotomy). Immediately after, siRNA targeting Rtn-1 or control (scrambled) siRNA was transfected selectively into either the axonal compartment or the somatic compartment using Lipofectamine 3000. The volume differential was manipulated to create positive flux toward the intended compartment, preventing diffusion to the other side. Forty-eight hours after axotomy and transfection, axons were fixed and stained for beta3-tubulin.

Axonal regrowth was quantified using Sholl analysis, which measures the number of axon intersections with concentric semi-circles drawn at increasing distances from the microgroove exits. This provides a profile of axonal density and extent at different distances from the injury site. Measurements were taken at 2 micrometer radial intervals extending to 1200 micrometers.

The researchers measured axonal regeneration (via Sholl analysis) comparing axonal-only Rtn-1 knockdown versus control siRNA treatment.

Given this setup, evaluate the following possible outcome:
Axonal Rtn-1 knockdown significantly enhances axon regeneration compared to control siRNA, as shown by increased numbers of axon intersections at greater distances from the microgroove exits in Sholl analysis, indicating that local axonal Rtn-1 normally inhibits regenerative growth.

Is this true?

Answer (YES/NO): YES